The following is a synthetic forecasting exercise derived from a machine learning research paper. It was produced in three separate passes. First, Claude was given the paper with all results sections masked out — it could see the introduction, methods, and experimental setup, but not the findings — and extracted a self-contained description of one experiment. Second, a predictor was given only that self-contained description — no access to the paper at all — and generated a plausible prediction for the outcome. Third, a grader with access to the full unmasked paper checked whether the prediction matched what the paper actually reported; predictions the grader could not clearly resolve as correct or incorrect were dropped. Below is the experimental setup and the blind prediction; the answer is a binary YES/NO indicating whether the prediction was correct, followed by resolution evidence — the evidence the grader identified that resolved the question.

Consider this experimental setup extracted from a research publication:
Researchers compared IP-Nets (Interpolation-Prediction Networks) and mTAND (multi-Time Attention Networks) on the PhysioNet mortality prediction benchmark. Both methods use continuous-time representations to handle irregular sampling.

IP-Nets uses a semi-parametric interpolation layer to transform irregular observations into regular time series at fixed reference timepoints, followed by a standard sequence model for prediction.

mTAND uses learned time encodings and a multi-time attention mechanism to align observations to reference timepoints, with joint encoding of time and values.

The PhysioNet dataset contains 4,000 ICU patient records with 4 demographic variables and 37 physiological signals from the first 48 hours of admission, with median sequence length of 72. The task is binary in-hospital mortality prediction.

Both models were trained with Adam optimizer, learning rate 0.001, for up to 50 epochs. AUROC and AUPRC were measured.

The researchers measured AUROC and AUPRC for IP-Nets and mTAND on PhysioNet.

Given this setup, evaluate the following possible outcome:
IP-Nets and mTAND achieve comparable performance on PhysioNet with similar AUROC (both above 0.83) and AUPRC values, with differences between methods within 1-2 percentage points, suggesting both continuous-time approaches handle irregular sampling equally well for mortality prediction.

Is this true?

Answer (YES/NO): NO